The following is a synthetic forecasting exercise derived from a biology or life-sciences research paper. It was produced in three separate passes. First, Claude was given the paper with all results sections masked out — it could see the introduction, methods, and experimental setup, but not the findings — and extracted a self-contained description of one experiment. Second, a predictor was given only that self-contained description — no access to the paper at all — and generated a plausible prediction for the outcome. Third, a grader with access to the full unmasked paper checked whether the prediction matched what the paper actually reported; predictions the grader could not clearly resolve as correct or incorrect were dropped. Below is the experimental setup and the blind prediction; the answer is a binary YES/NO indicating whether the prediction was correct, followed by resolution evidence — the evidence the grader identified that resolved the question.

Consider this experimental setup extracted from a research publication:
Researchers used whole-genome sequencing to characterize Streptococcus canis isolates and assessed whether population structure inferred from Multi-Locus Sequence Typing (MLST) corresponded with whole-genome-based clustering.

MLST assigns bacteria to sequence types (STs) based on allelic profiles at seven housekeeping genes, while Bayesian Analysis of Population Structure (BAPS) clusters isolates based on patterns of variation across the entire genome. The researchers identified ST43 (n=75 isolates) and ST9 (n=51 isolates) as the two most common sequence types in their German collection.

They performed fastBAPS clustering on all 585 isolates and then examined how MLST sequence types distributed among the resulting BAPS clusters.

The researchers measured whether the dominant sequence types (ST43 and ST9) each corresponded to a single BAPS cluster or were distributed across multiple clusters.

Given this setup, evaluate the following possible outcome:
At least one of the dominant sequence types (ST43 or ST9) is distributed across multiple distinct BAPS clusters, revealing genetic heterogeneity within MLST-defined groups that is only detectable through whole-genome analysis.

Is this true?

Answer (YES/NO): NO